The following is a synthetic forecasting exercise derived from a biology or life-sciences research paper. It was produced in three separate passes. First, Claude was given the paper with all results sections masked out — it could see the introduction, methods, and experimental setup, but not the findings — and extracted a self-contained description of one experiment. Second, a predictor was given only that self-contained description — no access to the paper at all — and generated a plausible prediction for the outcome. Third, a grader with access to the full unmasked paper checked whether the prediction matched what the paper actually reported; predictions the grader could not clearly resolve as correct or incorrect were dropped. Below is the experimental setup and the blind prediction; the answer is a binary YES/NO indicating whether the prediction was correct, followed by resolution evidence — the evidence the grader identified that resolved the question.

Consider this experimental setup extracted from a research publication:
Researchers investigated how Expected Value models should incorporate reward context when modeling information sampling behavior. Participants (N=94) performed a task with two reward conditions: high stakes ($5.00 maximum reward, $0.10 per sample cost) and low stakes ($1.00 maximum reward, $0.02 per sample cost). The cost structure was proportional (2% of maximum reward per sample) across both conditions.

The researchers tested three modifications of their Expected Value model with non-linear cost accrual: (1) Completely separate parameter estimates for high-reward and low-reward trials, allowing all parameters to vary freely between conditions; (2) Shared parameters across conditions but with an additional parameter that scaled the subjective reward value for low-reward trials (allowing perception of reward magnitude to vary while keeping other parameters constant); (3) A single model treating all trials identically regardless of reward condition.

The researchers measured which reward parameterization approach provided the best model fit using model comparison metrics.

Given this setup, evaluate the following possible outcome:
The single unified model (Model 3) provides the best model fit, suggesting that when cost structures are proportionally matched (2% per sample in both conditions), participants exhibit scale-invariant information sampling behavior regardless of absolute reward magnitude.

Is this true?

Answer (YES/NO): YES